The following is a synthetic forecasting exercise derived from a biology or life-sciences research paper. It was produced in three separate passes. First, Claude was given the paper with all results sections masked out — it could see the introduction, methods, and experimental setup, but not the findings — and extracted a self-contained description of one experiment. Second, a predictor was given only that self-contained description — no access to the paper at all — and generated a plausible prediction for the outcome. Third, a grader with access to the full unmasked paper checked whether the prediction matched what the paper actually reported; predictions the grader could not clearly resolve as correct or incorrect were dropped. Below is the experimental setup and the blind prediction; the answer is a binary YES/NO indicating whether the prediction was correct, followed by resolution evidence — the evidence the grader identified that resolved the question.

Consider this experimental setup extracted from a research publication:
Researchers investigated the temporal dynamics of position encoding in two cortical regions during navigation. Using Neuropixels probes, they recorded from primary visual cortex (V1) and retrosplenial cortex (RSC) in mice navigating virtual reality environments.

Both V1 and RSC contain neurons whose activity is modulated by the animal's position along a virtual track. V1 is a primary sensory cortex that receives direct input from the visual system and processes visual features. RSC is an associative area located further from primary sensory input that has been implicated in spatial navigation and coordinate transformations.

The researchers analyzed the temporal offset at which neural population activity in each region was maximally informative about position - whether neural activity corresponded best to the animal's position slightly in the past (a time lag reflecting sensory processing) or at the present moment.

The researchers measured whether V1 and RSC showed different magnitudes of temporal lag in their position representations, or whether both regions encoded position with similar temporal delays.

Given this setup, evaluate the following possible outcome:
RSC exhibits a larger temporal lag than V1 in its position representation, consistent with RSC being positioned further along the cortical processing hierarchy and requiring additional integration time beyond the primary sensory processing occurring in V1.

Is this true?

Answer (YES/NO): NO